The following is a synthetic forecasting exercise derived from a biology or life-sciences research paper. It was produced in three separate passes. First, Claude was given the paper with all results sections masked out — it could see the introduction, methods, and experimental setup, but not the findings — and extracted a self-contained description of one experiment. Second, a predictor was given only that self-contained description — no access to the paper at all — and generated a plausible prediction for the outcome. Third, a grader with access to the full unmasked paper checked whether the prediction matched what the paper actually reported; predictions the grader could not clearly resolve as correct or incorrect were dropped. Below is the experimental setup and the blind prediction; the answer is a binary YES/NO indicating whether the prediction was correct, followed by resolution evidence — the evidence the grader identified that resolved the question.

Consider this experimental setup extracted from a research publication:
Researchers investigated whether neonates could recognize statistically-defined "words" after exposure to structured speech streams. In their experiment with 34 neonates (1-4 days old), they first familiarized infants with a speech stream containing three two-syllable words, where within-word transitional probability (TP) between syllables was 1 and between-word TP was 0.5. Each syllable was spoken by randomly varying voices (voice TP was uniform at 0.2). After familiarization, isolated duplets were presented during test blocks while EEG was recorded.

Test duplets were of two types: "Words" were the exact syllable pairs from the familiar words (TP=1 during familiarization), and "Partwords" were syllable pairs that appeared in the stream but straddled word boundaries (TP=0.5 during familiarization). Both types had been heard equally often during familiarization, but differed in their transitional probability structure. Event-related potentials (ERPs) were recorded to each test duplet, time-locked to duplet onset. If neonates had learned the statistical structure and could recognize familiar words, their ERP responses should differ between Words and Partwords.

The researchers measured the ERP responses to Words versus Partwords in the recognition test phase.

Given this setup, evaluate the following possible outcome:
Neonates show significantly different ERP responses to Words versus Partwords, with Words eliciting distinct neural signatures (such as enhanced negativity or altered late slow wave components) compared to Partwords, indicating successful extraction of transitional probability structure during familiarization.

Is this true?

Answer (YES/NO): YES